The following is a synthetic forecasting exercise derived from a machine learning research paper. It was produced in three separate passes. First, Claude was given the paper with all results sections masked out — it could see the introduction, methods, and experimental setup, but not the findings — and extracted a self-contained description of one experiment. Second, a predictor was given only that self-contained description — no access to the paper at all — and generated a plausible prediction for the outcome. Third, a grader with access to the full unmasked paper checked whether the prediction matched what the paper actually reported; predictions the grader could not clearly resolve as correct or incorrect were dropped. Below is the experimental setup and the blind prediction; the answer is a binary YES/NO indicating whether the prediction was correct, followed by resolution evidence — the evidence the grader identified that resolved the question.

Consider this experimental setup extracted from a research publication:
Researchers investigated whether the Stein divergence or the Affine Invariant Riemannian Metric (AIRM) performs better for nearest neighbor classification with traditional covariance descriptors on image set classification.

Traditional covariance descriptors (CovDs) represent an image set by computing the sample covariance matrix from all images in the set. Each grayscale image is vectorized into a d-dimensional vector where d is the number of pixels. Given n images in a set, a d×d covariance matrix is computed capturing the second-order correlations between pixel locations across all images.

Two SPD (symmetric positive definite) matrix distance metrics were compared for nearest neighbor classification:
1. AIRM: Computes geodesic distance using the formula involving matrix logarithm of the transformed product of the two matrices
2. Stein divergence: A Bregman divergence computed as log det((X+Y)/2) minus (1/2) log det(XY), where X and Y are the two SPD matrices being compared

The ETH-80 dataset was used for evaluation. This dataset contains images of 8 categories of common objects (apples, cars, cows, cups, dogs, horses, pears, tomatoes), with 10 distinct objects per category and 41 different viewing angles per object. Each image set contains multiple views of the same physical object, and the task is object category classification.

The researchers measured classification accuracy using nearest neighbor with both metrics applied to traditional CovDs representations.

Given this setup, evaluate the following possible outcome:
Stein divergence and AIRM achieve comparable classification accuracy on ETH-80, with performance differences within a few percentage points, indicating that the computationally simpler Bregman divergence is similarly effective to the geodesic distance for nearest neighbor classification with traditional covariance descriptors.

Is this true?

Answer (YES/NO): NO